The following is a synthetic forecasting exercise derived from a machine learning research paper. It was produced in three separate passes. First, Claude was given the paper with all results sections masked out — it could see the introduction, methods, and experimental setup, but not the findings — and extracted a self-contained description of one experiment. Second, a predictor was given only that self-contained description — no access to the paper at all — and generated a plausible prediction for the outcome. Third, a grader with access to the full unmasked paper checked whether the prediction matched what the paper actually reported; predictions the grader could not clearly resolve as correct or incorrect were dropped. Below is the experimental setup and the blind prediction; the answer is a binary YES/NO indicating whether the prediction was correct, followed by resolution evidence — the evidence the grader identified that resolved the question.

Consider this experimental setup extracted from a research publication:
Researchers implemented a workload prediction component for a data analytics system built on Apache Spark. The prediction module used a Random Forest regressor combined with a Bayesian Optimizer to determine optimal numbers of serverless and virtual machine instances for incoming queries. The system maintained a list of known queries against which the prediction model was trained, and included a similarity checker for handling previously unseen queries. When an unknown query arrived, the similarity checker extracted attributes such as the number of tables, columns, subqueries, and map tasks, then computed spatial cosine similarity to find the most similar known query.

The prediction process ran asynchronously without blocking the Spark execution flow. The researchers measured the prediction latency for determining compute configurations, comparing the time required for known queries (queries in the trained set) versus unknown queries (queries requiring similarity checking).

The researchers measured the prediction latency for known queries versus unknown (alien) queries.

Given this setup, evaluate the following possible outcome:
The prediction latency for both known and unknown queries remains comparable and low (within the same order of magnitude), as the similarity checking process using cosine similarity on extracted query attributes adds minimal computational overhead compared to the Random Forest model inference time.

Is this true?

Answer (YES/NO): NO